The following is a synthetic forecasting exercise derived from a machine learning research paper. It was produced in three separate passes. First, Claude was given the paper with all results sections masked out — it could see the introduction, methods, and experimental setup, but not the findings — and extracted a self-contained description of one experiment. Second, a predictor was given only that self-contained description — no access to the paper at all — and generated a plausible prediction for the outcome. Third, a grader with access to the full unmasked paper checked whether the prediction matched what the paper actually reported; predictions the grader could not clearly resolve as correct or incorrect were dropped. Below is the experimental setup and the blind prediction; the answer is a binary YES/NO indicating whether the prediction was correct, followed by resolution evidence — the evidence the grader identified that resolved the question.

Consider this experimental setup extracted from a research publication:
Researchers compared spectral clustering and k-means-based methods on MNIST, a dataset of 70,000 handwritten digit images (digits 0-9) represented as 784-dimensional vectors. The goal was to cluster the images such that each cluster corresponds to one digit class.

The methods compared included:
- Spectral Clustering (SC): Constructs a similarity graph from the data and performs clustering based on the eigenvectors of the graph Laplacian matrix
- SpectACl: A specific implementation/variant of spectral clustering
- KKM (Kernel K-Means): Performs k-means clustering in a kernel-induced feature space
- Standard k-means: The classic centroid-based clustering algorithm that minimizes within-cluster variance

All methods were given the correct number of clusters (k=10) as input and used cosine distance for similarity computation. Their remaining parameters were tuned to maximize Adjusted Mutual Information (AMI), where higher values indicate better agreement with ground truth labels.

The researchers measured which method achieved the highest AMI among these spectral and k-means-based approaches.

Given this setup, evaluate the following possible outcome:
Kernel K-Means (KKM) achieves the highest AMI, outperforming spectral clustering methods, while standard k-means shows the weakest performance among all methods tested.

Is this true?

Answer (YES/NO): NO